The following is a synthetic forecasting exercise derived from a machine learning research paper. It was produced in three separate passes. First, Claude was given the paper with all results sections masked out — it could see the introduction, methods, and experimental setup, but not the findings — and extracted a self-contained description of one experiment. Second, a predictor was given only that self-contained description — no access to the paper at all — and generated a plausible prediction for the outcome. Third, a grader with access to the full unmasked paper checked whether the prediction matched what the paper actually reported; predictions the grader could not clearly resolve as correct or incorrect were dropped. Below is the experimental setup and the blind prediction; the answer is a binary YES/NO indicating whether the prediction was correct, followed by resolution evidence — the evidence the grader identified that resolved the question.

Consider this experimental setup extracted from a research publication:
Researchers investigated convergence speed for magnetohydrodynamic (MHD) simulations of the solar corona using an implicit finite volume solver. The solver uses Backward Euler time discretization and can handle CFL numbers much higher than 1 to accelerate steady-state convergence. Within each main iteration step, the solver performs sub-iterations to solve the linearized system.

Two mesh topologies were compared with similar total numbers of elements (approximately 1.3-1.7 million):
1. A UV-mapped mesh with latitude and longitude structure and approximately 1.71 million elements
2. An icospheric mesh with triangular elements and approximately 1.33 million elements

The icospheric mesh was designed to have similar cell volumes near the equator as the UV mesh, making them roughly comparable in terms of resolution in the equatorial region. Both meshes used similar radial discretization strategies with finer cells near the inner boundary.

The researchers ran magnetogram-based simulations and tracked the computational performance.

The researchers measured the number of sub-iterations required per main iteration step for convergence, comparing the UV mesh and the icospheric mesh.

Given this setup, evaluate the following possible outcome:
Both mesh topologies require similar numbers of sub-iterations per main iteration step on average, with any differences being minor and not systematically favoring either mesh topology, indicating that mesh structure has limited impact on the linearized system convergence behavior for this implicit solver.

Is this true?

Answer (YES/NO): NO